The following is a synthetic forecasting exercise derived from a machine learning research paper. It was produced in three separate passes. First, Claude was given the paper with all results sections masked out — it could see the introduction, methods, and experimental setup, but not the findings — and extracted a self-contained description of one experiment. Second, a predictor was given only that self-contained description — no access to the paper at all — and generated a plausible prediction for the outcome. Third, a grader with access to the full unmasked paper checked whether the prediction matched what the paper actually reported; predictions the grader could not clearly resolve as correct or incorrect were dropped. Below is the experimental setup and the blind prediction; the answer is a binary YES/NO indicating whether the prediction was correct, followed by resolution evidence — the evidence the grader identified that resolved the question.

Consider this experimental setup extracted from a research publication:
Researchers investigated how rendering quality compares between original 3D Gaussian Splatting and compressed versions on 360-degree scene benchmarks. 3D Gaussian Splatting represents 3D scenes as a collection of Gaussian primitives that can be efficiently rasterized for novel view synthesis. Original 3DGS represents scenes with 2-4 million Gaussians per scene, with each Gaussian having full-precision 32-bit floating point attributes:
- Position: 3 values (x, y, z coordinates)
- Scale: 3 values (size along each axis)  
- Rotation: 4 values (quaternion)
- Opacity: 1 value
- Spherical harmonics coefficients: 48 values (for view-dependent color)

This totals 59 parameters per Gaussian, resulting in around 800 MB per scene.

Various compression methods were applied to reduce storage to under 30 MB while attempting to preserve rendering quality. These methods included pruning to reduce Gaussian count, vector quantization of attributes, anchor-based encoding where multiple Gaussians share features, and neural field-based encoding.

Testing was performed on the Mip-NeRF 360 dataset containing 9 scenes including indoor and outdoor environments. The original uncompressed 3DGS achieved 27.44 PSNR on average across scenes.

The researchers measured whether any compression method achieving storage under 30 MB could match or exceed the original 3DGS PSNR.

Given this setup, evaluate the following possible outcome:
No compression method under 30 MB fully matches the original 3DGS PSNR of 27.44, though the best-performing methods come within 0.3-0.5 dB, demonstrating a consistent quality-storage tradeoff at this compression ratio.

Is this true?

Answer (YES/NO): NO